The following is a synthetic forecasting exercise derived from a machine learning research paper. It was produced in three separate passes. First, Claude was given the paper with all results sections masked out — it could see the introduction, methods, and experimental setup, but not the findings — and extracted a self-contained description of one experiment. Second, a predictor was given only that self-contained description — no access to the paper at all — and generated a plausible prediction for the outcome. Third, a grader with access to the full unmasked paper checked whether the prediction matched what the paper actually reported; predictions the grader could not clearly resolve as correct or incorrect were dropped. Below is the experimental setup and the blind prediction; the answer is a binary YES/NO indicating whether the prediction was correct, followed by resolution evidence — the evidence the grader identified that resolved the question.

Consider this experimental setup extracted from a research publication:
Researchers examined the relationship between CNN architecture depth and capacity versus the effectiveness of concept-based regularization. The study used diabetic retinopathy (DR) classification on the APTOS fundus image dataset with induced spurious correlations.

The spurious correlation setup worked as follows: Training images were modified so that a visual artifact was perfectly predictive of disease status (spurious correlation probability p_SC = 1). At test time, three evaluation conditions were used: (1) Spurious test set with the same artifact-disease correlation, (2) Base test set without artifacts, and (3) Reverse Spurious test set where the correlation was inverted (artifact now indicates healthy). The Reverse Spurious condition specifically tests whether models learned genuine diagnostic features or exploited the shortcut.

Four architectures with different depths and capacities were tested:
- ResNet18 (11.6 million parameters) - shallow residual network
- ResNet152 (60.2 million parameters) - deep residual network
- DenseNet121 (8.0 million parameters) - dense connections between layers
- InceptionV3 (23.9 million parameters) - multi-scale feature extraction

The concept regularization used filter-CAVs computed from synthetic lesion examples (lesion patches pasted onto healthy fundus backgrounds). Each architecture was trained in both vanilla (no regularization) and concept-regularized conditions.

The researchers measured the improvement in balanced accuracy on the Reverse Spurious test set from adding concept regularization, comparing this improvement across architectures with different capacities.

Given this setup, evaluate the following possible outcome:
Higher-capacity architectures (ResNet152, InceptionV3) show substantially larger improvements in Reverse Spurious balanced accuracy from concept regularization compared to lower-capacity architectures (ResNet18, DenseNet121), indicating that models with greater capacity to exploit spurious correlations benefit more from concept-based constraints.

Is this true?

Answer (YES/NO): NO